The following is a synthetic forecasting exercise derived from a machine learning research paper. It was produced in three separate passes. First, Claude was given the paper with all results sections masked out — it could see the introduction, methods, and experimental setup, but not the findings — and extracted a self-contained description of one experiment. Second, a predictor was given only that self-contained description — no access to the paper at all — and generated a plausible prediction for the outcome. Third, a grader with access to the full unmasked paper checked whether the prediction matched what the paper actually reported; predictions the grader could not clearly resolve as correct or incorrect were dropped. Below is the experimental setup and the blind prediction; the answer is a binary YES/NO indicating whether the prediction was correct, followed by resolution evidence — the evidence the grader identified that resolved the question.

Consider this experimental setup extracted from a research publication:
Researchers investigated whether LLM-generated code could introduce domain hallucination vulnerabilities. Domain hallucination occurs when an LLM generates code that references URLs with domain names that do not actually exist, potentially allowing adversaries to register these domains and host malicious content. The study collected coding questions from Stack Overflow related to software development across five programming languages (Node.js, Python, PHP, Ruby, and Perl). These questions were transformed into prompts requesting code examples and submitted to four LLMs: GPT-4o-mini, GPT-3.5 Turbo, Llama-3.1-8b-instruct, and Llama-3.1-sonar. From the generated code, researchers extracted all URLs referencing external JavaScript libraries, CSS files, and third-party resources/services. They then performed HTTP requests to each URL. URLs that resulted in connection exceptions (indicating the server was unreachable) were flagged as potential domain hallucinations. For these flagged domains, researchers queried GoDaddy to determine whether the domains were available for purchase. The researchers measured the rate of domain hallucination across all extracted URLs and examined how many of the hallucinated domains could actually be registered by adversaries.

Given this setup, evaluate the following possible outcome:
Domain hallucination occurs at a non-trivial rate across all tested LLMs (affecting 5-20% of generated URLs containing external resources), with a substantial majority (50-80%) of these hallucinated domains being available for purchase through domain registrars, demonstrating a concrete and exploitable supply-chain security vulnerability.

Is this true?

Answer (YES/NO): NO